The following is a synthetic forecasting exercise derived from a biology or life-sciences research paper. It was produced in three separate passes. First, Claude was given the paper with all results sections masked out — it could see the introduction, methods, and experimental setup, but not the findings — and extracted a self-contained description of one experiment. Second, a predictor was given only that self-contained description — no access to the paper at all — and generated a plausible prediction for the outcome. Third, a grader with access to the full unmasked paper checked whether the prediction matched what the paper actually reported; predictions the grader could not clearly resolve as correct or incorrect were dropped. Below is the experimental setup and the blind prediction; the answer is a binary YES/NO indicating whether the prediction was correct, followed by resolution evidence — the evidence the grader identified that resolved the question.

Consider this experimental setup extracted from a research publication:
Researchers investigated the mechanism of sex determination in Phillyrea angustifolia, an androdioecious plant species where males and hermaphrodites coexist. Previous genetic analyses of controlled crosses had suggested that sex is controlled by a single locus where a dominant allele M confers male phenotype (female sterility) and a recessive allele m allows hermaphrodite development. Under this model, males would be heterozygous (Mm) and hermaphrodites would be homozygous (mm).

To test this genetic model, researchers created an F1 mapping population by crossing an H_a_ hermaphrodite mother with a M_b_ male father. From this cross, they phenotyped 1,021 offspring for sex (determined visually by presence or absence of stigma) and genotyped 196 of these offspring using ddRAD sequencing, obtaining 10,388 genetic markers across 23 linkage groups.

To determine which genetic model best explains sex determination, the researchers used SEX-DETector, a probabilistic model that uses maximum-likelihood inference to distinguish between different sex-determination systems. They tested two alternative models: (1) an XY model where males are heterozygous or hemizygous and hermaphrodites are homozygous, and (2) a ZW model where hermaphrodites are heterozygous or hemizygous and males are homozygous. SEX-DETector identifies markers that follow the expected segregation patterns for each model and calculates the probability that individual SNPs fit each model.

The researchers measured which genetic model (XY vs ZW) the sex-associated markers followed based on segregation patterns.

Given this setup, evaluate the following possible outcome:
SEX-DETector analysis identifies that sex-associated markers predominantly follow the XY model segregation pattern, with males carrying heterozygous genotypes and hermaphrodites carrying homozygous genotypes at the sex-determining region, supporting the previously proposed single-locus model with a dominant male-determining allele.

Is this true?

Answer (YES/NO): YES